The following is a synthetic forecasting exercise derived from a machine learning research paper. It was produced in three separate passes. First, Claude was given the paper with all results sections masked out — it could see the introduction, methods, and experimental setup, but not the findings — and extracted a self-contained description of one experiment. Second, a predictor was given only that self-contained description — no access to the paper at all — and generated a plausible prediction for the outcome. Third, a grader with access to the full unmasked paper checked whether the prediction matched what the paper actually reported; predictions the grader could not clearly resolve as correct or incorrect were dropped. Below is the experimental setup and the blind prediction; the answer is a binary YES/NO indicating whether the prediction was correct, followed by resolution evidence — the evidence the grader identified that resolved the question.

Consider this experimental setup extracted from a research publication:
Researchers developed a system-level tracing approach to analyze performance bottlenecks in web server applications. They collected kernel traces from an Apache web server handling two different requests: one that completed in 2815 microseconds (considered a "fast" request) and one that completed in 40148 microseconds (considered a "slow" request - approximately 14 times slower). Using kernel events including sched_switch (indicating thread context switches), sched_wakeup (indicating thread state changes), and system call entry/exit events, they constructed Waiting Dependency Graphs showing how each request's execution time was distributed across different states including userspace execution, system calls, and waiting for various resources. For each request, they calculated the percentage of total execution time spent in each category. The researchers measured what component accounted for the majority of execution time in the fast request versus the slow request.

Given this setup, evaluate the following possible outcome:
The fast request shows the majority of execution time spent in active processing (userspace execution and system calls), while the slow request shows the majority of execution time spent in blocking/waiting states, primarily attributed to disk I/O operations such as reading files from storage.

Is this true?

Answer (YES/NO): NO